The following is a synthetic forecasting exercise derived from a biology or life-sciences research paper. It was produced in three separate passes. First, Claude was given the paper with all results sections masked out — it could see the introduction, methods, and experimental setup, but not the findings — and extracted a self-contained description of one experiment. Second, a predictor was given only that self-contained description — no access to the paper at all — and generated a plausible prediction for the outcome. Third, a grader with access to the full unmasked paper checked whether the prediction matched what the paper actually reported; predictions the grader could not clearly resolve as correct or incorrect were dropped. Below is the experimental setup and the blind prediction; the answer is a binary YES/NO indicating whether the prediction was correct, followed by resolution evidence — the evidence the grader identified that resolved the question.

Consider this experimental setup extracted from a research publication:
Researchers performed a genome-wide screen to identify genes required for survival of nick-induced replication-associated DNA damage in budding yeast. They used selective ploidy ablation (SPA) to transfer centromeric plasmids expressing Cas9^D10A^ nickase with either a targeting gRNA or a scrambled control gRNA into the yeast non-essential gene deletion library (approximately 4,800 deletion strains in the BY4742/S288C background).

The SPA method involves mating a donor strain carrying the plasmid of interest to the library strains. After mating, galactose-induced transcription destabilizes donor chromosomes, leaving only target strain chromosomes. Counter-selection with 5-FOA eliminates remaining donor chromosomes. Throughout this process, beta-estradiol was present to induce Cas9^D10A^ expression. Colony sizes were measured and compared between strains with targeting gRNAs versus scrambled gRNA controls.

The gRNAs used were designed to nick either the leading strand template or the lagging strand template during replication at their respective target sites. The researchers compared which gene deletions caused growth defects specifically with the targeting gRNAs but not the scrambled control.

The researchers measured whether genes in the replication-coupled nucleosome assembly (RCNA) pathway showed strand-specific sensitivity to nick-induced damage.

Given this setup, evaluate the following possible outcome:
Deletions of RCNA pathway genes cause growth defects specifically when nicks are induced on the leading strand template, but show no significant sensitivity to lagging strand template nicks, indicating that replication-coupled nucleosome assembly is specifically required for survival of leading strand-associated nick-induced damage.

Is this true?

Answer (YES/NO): YES